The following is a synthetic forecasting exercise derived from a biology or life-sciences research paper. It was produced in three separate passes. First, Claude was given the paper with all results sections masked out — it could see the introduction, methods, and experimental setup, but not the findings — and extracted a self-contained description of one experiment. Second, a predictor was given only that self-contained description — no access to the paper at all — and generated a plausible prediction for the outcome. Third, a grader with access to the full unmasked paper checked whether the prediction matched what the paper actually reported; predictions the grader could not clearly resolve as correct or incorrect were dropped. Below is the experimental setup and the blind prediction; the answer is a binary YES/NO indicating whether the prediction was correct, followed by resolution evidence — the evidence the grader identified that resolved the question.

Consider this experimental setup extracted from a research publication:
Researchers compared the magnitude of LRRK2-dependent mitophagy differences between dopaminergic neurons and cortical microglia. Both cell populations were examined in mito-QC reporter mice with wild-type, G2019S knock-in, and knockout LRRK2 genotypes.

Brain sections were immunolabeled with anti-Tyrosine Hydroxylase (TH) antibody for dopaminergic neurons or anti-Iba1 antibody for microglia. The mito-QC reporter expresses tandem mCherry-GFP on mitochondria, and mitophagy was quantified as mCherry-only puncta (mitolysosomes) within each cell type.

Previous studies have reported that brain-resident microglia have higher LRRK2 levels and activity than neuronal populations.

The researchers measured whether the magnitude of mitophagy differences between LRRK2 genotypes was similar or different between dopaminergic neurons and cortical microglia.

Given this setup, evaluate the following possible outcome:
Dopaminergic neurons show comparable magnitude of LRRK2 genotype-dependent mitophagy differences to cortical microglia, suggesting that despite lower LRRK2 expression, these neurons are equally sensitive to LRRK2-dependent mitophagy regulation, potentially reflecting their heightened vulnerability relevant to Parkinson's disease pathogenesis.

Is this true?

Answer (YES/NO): NO